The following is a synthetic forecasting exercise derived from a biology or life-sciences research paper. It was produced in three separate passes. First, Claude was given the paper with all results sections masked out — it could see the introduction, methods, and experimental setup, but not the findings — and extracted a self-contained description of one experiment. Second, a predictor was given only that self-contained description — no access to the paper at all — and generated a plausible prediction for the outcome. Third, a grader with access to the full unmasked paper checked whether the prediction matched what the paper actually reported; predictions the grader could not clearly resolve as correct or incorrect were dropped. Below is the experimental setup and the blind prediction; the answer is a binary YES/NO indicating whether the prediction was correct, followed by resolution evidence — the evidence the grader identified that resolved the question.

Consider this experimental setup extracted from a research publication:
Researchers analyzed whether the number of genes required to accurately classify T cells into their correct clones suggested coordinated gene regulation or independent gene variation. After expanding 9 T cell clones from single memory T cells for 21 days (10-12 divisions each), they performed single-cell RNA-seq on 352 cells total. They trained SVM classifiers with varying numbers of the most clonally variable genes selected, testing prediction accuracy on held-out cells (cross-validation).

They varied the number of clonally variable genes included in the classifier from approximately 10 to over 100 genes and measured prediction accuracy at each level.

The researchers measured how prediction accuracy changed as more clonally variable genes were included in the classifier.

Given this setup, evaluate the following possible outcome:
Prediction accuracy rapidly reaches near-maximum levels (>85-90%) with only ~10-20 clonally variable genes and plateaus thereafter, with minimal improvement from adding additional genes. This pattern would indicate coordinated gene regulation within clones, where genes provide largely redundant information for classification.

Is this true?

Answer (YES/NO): NO